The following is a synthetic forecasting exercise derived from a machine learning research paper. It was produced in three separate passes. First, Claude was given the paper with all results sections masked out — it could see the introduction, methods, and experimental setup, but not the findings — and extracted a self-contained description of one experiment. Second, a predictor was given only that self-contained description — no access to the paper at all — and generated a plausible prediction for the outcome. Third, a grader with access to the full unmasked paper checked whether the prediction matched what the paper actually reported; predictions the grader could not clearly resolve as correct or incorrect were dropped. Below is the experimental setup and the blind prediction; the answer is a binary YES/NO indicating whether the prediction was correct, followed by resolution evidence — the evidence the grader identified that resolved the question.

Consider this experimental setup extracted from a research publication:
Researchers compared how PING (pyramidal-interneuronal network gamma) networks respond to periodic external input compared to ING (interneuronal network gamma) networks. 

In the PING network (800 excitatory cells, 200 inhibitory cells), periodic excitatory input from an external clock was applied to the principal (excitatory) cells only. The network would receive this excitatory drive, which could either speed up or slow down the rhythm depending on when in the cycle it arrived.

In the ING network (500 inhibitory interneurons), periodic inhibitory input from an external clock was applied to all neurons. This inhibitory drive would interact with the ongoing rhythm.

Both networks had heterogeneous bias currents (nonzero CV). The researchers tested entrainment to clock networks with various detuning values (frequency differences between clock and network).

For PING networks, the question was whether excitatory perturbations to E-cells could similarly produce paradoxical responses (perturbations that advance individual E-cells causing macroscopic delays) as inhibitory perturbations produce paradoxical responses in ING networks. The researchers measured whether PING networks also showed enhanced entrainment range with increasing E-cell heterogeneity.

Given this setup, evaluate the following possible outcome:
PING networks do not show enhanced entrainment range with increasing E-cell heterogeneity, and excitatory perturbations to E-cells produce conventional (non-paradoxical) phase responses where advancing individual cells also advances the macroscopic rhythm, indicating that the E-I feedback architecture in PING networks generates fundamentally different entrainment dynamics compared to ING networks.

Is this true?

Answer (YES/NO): NO